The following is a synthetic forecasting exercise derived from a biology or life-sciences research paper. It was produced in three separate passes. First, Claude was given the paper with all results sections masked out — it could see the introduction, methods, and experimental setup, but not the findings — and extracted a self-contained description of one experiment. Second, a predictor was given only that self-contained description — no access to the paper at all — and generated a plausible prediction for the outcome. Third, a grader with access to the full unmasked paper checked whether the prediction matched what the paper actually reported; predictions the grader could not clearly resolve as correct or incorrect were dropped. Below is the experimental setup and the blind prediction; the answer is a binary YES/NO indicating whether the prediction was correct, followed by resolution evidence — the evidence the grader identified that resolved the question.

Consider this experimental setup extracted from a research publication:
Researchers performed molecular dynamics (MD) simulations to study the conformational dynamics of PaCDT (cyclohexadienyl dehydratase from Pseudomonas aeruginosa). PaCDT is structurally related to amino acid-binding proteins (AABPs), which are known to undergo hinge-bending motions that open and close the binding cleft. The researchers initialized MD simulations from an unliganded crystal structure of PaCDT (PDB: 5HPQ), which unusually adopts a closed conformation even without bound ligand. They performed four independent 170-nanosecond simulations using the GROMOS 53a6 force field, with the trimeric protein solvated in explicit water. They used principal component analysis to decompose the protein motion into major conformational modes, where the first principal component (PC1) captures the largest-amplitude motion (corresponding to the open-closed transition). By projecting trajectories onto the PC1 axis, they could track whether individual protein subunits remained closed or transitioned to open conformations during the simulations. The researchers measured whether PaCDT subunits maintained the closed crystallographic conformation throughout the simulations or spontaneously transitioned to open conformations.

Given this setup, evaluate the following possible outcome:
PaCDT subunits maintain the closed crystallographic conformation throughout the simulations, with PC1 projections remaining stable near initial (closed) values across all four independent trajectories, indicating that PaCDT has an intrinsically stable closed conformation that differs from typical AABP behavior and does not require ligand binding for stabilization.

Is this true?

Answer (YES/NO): NO